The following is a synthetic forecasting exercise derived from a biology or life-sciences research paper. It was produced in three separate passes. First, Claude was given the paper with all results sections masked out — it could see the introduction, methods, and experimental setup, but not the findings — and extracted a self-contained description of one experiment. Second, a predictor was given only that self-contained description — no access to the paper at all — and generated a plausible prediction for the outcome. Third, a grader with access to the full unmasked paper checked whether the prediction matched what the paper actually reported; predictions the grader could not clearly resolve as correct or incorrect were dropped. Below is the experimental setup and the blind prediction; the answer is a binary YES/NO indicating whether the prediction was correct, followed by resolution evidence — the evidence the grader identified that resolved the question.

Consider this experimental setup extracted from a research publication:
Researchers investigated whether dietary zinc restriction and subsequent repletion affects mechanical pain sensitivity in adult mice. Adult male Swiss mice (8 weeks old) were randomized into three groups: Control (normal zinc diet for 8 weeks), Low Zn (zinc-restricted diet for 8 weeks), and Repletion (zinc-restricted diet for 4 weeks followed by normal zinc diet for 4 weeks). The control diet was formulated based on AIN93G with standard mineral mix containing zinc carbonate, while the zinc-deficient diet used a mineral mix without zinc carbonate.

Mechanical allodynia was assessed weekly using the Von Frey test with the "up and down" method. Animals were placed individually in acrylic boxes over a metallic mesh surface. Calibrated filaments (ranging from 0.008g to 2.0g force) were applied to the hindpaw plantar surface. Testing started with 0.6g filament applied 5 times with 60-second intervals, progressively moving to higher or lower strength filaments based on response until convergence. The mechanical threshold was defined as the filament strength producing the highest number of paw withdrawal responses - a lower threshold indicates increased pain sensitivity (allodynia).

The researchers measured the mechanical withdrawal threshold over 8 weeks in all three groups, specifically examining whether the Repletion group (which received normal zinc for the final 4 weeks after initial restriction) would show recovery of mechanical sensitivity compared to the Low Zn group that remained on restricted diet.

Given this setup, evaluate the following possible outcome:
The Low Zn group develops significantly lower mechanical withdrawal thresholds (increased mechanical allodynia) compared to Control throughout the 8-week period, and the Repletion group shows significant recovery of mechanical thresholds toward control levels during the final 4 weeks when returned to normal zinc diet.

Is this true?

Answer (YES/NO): NO